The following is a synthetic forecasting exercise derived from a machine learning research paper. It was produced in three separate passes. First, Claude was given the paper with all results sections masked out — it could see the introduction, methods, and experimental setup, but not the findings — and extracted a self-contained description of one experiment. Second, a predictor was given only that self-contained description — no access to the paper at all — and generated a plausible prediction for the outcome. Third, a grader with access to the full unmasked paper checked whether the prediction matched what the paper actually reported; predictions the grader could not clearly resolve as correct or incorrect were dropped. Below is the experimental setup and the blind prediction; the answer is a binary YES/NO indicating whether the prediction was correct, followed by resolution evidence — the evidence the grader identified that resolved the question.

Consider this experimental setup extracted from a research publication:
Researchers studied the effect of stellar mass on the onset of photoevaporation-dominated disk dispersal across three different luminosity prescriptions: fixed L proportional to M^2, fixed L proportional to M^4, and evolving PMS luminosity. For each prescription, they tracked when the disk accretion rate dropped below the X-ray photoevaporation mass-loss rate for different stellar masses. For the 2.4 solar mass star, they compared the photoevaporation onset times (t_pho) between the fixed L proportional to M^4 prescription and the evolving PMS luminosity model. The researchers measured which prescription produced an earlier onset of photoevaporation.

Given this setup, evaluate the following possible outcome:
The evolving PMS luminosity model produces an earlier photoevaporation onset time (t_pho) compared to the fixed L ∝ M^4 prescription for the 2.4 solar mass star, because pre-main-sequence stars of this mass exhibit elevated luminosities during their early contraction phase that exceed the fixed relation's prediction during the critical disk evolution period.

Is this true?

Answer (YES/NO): NO